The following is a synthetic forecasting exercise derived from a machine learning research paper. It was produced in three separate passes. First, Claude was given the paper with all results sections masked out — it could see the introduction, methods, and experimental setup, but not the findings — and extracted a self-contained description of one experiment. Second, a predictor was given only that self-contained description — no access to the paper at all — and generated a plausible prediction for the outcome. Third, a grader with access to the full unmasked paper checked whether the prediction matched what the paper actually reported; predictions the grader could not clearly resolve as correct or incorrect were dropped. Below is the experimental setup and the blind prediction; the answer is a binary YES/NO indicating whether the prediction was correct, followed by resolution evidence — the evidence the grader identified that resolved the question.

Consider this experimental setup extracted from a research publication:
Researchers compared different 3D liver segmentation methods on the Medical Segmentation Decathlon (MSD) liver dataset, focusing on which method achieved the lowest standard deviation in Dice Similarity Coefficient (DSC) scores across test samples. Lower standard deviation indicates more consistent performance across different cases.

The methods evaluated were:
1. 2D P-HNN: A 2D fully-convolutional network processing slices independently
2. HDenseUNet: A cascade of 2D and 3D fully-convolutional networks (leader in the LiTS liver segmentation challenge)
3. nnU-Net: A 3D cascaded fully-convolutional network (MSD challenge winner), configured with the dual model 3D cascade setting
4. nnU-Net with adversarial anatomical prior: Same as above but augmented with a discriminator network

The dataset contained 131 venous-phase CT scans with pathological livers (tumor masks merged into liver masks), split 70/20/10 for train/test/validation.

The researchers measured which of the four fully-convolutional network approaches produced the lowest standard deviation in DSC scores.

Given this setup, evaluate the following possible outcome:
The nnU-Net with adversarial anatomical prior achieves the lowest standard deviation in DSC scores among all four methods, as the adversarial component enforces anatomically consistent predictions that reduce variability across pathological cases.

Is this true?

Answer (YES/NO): NO